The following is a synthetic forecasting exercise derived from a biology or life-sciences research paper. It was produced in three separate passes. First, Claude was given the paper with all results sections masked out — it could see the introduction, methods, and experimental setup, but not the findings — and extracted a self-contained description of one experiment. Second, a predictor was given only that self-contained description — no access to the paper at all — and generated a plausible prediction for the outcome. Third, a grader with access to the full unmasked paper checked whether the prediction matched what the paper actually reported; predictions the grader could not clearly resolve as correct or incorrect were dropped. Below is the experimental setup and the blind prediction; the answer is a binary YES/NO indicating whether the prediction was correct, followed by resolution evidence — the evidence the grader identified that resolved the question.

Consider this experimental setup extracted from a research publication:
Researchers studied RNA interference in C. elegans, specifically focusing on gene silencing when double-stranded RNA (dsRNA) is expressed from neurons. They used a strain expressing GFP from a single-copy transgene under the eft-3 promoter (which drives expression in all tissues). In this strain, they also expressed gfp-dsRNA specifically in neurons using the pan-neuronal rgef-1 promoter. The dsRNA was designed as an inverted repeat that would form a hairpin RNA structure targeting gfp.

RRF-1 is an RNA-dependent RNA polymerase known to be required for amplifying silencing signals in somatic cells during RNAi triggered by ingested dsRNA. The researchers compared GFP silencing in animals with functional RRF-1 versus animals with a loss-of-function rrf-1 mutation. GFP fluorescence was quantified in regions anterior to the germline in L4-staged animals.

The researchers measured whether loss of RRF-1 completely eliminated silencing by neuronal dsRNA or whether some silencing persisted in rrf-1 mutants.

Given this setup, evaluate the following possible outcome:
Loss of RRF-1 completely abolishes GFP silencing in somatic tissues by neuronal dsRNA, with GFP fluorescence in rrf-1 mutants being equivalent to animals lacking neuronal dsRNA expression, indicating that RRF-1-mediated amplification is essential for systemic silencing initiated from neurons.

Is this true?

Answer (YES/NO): NO